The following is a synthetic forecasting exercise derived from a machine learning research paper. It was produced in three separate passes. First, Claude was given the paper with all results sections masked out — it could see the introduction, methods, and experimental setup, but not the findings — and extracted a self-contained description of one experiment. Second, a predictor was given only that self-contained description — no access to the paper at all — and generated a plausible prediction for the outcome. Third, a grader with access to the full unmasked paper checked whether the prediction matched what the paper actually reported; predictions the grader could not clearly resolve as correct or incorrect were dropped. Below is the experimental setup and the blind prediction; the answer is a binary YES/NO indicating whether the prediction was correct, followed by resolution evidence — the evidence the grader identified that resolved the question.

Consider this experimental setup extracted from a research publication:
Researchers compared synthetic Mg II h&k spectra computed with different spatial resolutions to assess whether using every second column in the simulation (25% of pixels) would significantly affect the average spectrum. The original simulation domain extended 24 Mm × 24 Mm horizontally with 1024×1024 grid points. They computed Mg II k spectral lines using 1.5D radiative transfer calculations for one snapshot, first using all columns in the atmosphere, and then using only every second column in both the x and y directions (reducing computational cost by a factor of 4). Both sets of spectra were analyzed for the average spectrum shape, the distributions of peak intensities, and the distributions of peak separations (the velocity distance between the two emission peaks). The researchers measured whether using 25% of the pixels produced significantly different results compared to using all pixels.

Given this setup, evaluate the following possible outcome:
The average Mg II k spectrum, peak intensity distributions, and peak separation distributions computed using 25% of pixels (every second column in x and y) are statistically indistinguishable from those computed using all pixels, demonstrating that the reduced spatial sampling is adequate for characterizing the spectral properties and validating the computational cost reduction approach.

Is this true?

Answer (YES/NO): YES